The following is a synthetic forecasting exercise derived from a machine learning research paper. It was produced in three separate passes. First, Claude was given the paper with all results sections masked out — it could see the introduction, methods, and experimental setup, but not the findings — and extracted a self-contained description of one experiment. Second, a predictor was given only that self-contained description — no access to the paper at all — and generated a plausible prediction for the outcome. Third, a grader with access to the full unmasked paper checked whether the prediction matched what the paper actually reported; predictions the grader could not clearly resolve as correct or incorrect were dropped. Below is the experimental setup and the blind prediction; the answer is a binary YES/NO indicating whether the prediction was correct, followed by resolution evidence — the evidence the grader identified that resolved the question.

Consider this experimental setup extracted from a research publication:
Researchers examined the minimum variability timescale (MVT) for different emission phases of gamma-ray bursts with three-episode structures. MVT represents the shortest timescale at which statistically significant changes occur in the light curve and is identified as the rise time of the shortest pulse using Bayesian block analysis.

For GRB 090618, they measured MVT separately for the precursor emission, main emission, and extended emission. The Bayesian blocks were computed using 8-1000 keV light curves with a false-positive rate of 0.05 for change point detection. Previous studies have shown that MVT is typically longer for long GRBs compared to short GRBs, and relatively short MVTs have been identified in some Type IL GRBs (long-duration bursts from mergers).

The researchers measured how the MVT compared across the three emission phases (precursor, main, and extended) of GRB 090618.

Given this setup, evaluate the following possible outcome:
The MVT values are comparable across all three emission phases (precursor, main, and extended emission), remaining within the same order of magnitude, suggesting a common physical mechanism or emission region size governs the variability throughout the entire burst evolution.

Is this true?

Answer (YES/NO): NO